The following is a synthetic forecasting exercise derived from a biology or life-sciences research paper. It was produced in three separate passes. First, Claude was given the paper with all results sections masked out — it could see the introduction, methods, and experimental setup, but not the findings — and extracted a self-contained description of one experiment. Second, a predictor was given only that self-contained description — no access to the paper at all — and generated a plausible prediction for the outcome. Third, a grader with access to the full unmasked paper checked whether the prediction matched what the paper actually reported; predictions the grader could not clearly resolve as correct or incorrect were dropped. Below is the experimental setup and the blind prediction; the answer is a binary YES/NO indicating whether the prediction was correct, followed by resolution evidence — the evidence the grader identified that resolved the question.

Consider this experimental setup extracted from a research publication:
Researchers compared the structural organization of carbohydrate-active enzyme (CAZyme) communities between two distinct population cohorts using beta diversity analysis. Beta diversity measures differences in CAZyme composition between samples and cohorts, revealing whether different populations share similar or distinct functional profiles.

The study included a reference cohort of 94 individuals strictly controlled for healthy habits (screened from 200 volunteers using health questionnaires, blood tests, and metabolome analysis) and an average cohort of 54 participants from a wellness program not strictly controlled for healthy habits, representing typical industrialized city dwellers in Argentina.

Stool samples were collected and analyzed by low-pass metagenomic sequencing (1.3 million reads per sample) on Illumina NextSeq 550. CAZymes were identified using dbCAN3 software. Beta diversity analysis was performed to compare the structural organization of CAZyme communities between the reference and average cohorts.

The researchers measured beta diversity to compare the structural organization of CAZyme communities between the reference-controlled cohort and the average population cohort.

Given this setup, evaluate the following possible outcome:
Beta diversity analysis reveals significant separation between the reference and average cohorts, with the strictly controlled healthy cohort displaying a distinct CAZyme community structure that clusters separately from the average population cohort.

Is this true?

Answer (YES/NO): NO